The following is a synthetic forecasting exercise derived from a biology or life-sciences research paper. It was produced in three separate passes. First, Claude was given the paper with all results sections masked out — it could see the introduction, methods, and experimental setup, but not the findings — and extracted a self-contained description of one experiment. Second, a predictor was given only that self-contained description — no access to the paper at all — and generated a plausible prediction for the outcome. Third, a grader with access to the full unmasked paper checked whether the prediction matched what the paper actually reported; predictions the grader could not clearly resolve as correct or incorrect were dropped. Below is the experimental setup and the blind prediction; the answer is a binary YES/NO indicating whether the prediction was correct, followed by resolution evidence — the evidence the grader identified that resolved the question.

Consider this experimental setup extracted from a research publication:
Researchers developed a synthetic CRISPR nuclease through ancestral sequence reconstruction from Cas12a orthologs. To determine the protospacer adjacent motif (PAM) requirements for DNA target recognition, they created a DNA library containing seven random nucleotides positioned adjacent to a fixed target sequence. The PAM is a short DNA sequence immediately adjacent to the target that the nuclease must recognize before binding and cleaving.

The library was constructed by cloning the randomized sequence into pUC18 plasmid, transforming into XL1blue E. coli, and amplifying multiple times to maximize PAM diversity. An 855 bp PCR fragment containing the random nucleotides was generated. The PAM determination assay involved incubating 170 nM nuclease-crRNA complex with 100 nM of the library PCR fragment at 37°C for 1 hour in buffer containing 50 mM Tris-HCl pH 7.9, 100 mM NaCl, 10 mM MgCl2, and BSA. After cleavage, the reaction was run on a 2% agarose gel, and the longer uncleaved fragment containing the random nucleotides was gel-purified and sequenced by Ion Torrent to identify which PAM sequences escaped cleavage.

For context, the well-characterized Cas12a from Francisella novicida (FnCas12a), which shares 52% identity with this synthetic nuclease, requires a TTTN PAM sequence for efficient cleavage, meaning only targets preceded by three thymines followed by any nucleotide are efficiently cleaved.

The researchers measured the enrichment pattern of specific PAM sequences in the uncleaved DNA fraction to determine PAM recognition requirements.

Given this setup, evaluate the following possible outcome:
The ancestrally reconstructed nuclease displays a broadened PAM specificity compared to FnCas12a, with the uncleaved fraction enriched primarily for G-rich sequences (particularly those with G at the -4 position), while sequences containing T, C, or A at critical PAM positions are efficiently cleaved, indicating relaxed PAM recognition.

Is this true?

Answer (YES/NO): NO